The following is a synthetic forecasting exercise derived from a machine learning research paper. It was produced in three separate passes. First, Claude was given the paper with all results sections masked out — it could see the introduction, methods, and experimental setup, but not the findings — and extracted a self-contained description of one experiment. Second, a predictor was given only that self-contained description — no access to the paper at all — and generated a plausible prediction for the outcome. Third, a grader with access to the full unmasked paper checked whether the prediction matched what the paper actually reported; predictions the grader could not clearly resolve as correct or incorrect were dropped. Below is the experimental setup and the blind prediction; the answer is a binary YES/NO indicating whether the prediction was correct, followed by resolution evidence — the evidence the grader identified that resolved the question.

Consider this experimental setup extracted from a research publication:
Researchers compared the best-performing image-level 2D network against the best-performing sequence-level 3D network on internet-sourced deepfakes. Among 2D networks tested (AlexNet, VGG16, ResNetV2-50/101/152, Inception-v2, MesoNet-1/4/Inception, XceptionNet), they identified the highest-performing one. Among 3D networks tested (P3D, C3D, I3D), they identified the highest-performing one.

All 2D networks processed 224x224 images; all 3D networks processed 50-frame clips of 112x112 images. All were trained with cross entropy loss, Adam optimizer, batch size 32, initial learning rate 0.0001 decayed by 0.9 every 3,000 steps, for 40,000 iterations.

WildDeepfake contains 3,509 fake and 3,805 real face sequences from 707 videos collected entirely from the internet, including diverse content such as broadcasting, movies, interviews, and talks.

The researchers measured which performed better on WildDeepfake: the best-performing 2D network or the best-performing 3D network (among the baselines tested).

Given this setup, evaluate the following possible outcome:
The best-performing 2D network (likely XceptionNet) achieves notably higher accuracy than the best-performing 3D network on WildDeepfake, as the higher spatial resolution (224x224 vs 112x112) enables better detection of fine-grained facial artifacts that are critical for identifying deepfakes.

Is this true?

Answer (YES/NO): YES